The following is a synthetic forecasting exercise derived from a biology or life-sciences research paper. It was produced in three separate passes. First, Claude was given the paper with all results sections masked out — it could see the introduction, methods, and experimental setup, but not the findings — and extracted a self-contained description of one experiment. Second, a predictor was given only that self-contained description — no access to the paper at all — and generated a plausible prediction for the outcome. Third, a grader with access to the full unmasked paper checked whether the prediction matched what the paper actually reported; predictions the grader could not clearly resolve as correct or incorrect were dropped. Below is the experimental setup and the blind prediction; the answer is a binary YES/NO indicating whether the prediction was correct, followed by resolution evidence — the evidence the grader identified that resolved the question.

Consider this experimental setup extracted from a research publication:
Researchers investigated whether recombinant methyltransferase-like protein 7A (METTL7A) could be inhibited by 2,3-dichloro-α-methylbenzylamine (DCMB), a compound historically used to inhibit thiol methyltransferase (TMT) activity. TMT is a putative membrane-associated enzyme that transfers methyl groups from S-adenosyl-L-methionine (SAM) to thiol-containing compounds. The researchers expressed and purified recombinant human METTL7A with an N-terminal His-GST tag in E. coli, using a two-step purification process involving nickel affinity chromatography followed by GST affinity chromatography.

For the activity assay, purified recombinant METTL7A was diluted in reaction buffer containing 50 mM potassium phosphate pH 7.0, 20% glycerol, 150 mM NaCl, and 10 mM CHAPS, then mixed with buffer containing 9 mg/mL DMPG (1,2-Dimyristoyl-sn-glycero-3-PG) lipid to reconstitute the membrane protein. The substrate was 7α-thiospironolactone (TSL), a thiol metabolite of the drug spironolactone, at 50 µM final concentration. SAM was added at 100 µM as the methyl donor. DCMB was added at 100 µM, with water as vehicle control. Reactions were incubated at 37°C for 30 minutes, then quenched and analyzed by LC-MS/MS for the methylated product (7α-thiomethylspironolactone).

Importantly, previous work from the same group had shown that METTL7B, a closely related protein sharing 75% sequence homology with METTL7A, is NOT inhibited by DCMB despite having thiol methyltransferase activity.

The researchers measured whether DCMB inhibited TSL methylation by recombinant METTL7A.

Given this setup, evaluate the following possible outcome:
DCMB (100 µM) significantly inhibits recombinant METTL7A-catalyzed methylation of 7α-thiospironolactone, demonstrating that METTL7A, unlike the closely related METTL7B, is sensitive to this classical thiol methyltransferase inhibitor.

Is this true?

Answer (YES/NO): YES